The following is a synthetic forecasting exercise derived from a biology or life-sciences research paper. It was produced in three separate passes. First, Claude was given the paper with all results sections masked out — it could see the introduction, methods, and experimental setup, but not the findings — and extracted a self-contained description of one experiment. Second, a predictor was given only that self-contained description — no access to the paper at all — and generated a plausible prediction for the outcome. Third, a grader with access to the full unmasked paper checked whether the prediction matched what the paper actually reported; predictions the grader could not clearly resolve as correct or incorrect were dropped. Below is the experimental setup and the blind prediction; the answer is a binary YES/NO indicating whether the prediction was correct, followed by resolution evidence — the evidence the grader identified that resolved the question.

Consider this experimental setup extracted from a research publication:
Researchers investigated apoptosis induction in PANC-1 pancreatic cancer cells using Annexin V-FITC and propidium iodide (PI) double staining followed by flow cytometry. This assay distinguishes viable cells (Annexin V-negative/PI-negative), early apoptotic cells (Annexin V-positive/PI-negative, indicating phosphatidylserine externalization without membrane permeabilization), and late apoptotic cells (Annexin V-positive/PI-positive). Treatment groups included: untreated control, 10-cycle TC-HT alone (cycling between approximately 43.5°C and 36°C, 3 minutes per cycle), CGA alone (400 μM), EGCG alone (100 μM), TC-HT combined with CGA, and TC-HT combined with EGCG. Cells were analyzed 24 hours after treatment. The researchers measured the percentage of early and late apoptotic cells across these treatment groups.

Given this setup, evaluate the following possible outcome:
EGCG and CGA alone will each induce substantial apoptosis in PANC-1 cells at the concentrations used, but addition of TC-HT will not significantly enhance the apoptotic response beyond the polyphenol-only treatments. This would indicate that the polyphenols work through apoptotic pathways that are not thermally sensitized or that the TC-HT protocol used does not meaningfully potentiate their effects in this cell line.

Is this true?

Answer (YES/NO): NO